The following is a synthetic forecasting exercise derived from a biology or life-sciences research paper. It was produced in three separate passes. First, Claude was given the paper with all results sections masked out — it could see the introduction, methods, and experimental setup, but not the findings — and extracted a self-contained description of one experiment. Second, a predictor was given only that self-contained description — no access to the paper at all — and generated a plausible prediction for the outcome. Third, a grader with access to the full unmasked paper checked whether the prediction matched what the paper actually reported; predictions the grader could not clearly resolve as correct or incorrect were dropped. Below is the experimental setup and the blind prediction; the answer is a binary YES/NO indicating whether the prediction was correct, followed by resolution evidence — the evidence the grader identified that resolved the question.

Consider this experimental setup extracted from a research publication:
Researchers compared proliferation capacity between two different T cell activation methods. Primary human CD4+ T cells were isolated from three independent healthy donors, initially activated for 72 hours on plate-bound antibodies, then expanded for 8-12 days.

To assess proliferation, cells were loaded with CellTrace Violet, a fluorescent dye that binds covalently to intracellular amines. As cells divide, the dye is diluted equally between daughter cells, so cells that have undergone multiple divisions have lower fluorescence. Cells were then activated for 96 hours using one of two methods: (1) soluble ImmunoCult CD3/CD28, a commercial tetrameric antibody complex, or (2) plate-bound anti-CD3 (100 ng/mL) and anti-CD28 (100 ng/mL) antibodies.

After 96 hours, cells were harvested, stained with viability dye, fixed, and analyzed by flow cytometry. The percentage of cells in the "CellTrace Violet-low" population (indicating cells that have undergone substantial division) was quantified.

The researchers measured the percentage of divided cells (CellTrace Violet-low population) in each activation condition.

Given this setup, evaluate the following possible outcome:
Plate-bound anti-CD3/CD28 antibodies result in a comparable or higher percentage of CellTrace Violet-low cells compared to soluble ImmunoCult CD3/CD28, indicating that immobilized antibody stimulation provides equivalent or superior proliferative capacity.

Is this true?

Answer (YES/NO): NO